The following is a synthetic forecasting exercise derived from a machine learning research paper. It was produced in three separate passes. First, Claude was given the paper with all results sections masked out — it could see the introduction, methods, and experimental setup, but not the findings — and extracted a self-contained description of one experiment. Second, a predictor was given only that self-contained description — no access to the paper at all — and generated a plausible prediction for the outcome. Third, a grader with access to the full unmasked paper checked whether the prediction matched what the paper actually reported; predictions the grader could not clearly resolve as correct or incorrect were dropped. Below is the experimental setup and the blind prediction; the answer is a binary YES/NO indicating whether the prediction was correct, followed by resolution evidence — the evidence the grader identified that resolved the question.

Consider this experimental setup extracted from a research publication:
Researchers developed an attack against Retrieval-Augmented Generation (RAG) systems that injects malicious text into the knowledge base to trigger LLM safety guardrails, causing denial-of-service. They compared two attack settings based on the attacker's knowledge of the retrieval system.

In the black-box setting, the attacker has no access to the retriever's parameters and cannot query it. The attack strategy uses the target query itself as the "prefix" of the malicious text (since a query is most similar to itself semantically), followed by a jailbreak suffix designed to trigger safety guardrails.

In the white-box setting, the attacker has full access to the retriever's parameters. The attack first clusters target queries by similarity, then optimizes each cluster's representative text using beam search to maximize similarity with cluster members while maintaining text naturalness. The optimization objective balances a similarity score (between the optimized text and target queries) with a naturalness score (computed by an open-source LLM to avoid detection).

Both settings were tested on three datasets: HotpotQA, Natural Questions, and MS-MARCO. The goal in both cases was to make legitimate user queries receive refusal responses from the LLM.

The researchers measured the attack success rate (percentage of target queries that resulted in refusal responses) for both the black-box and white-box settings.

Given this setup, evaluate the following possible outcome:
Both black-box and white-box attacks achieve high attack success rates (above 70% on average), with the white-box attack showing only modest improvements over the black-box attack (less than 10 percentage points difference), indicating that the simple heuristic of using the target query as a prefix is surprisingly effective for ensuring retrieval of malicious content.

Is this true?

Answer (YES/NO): NO